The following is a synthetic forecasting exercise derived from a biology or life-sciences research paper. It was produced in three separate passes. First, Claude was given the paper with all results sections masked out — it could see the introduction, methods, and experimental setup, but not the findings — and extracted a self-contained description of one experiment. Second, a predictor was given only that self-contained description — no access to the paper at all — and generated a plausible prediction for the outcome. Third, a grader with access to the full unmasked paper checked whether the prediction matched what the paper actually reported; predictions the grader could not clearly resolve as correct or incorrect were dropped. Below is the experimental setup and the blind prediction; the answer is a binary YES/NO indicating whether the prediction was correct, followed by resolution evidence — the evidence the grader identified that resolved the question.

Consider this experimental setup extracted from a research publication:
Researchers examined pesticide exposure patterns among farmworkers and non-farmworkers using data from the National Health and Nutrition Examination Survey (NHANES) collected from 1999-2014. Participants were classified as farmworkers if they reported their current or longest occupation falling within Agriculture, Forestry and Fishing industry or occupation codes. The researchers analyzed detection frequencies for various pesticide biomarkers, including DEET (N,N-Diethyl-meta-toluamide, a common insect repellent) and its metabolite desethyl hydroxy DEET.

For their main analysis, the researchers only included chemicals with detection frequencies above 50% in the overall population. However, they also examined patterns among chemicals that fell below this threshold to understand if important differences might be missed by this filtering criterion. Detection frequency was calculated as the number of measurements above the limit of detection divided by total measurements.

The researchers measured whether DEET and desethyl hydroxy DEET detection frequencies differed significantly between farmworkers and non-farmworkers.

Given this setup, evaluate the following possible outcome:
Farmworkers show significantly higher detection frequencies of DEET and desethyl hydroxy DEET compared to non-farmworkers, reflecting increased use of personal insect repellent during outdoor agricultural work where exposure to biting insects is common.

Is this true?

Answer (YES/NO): YES